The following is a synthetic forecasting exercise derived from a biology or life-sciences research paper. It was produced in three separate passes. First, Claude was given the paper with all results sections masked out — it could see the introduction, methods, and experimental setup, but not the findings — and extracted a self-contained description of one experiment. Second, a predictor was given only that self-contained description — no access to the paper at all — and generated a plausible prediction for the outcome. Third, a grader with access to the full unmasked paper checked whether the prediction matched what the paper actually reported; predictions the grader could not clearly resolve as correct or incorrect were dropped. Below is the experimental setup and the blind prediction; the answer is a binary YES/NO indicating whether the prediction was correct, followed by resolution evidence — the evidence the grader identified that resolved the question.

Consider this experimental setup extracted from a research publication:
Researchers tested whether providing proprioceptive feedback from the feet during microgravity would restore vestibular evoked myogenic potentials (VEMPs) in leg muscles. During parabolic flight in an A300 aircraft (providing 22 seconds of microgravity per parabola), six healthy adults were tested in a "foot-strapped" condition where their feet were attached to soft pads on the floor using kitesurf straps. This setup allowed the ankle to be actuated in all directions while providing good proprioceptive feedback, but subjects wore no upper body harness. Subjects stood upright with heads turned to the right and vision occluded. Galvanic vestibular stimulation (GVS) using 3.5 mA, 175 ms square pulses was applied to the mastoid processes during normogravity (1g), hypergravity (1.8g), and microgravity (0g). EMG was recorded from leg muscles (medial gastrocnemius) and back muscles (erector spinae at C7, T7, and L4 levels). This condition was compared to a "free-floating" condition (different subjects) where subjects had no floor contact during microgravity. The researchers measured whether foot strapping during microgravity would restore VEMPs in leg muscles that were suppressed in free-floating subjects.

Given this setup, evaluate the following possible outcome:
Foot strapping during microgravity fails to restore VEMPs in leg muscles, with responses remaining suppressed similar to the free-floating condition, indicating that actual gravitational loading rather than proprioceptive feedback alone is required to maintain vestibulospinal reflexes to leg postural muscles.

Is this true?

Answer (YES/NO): YES